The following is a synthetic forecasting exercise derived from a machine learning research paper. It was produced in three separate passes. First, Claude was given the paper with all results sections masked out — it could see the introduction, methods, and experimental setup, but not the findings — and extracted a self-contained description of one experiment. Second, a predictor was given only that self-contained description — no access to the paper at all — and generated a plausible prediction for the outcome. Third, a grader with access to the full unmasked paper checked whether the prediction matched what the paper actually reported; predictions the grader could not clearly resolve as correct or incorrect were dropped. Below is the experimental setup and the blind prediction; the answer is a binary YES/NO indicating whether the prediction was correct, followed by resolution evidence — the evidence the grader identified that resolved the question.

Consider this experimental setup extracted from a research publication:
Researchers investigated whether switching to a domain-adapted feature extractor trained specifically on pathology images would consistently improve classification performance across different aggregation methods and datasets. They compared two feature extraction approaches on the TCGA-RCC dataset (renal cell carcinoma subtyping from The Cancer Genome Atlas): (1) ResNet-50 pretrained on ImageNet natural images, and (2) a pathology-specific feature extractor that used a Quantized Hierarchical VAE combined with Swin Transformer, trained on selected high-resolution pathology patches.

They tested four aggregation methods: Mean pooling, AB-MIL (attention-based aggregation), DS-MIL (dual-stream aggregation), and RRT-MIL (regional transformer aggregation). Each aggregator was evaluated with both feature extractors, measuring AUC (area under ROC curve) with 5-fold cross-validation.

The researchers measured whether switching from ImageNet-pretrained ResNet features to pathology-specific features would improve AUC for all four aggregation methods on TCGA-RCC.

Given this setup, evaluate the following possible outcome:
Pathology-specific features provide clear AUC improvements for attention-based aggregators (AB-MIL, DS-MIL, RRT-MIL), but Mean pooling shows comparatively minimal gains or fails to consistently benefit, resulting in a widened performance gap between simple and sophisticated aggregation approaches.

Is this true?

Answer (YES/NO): NO